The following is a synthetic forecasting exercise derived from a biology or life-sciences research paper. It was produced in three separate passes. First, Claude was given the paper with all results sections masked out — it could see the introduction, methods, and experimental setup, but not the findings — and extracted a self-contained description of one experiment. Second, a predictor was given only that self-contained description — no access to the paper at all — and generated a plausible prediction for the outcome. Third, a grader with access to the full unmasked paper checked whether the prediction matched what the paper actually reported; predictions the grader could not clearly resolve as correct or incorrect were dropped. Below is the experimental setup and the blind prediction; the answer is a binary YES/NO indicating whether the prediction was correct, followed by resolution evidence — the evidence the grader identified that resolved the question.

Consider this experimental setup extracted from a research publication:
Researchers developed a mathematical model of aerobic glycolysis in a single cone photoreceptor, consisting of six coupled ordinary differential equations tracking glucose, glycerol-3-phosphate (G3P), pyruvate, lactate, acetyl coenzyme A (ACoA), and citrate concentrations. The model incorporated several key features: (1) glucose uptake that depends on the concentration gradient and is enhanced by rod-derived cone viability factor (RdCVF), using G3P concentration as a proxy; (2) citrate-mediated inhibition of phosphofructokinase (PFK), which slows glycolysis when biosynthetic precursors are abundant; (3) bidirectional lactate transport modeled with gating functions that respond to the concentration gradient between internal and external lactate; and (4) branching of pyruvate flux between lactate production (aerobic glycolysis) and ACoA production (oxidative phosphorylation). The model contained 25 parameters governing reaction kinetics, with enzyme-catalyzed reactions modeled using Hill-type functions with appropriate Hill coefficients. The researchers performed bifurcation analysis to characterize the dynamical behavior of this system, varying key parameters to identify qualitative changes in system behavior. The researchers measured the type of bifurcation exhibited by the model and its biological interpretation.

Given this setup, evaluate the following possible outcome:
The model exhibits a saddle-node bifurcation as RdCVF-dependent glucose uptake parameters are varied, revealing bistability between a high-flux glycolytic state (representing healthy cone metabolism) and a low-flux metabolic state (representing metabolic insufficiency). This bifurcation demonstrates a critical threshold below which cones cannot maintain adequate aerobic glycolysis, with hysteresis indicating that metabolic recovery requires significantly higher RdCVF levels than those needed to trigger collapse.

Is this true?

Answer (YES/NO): NO